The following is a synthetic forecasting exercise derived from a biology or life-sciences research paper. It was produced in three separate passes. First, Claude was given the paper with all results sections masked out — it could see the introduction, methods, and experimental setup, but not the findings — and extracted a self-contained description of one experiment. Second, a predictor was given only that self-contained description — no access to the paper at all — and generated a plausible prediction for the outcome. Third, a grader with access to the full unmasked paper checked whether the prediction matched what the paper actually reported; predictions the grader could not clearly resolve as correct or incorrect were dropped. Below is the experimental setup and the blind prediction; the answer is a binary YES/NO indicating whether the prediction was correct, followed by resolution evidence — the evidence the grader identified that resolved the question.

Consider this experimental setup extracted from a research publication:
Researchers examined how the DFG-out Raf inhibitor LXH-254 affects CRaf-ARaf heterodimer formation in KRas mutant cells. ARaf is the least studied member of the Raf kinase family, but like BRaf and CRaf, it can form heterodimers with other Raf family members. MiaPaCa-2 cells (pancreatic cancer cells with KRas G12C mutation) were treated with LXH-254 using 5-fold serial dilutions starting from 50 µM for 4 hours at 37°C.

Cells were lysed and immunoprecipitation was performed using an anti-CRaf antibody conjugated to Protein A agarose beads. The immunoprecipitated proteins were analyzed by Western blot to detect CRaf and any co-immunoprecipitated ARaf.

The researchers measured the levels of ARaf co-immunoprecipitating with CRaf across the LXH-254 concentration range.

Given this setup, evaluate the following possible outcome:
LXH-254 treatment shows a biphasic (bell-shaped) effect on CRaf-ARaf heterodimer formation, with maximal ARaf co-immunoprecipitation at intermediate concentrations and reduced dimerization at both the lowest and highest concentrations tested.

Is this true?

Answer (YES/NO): NO